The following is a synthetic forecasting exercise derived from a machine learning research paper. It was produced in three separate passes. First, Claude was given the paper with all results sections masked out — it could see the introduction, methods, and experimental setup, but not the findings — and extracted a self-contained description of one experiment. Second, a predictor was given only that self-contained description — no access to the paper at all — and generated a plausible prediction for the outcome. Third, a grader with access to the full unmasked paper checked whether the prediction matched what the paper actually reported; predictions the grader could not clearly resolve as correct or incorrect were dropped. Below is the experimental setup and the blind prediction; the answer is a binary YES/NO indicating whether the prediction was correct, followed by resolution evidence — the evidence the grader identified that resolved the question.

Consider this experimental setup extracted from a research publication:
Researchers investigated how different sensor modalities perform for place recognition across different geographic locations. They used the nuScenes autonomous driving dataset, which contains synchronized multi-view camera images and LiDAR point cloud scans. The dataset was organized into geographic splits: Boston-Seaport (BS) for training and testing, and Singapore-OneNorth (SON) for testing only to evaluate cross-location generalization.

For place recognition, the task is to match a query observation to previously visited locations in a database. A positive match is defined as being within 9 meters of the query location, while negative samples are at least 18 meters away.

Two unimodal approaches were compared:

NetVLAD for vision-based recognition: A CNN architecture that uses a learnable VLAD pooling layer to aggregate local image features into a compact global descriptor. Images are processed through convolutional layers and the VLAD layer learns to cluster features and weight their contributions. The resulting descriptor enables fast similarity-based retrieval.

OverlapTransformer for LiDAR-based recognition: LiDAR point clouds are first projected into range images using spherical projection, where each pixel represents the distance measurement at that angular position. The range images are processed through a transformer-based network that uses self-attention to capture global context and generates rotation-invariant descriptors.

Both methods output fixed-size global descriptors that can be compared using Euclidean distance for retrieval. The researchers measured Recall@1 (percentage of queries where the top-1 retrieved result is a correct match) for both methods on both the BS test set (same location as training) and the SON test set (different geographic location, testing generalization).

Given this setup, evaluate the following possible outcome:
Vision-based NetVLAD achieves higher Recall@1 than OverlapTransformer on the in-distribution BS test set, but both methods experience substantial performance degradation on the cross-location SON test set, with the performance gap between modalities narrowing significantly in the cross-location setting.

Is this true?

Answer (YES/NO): NO